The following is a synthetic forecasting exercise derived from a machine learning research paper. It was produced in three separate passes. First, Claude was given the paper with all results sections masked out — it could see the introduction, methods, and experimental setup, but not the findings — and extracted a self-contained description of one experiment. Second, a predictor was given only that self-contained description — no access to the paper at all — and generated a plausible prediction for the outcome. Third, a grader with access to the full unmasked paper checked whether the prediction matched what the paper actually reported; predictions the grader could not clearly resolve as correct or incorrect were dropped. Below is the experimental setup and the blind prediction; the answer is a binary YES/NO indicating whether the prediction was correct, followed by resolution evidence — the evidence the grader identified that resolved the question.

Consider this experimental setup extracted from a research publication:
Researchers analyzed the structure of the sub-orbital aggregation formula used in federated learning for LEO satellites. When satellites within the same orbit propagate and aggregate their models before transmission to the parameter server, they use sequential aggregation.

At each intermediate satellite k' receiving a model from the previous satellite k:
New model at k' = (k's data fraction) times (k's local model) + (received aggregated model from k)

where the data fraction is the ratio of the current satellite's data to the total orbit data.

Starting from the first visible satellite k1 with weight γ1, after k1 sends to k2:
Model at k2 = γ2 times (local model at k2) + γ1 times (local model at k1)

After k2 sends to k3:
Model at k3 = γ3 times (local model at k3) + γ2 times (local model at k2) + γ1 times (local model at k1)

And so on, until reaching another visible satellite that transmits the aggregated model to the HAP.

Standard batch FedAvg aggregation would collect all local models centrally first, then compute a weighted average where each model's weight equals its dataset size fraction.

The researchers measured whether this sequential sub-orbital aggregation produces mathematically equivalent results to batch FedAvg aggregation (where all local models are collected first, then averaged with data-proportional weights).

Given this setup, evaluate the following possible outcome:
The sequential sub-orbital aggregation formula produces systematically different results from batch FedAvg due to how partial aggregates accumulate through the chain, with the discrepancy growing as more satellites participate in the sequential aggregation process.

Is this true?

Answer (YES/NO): NO